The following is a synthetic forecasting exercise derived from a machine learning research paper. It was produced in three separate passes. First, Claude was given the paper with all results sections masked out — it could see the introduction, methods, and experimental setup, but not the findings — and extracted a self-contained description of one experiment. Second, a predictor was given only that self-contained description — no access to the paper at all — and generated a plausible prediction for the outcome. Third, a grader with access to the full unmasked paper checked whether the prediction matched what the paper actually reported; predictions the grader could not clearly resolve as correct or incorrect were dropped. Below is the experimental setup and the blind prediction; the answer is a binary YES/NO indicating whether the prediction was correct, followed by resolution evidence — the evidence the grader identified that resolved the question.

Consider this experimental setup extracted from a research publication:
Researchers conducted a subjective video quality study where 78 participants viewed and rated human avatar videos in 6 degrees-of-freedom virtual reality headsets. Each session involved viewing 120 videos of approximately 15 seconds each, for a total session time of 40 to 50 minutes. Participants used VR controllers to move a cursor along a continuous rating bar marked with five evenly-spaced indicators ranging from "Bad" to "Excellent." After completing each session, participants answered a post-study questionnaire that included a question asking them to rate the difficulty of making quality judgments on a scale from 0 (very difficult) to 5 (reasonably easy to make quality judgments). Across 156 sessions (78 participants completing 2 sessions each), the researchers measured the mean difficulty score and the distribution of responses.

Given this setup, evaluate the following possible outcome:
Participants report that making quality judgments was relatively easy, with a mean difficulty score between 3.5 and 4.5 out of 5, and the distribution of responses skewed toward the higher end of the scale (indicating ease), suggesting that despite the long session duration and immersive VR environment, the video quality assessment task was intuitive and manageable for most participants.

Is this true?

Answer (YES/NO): NO